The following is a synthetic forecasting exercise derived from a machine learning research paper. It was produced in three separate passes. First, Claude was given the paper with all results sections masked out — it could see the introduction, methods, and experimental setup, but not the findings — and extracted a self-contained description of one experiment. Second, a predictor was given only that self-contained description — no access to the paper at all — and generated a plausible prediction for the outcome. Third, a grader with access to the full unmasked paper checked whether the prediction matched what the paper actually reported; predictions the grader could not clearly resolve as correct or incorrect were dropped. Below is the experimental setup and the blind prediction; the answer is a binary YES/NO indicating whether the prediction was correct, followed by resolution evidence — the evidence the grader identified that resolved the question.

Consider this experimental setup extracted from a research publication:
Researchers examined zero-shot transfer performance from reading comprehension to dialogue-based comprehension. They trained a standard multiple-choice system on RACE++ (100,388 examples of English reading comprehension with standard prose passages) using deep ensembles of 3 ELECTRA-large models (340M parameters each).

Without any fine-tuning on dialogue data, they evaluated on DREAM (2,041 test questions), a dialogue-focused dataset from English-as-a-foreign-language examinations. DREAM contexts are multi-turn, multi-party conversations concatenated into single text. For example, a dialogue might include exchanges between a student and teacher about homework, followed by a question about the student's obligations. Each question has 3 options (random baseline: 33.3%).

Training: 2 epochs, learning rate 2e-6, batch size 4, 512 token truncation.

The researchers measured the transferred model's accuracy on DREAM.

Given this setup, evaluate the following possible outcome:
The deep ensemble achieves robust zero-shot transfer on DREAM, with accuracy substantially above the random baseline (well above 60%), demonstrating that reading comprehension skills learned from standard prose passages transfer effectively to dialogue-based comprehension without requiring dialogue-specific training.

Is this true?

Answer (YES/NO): YES